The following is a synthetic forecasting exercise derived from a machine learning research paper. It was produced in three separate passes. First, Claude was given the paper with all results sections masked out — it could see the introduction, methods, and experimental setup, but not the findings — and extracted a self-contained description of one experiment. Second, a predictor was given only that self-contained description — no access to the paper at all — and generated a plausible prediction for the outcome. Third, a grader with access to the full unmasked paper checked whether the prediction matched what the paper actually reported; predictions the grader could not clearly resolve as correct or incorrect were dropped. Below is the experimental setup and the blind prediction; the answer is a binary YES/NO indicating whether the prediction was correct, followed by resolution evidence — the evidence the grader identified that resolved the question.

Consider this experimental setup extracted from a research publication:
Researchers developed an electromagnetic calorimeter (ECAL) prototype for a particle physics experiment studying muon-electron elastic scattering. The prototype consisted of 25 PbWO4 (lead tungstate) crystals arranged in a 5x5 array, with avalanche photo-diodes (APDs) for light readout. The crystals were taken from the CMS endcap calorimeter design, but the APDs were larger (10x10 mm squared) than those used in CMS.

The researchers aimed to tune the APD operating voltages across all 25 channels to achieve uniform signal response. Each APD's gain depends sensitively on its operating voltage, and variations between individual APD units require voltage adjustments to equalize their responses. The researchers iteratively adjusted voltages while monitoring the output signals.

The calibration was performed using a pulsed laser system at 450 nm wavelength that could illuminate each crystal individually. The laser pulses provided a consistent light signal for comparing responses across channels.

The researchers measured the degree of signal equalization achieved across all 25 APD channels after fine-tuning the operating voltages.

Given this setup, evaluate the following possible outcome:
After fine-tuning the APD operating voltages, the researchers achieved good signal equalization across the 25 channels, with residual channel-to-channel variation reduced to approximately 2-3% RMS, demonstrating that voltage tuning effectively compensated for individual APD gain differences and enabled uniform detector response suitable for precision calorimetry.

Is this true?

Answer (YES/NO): NO